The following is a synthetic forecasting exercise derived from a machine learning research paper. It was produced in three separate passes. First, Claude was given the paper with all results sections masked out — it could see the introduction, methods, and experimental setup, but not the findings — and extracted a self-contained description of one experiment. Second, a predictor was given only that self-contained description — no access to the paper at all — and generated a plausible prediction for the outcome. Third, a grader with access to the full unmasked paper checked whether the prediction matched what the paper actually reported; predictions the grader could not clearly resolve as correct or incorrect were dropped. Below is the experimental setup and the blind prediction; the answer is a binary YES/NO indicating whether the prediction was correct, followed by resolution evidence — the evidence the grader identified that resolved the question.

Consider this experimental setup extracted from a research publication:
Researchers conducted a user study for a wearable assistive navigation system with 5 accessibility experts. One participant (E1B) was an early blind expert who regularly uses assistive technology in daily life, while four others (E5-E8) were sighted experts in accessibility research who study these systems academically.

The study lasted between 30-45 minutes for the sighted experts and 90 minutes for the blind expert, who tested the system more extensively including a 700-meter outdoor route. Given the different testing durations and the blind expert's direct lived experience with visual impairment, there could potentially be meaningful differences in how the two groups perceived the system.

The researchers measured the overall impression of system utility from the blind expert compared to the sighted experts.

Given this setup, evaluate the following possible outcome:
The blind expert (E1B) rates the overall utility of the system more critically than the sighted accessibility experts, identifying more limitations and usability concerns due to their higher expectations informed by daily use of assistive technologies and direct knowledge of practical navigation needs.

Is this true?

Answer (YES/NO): NO